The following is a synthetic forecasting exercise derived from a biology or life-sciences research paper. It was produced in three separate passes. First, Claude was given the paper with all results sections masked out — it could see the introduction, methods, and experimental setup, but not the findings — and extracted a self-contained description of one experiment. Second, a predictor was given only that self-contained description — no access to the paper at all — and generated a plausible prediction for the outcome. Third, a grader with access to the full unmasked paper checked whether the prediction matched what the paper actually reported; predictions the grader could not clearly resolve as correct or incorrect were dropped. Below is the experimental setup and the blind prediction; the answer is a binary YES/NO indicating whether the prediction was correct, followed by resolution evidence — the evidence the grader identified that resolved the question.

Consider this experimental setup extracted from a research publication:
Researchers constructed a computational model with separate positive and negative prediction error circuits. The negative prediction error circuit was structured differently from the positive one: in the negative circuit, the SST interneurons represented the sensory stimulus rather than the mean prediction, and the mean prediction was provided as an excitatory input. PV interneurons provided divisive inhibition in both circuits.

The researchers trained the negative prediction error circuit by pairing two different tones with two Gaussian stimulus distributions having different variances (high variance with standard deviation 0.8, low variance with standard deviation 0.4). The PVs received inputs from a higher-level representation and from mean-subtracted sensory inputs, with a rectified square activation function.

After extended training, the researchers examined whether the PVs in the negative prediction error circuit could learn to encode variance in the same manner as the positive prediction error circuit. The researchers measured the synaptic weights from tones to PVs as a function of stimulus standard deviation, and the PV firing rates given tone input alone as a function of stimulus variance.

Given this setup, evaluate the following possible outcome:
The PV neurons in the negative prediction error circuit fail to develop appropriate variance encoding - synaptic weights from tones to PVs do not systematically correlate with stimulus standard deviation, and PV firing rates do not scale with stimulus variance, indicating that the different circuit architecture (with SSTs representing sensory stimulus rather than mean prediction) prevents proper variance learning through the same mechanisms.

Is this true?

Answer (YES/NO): NO